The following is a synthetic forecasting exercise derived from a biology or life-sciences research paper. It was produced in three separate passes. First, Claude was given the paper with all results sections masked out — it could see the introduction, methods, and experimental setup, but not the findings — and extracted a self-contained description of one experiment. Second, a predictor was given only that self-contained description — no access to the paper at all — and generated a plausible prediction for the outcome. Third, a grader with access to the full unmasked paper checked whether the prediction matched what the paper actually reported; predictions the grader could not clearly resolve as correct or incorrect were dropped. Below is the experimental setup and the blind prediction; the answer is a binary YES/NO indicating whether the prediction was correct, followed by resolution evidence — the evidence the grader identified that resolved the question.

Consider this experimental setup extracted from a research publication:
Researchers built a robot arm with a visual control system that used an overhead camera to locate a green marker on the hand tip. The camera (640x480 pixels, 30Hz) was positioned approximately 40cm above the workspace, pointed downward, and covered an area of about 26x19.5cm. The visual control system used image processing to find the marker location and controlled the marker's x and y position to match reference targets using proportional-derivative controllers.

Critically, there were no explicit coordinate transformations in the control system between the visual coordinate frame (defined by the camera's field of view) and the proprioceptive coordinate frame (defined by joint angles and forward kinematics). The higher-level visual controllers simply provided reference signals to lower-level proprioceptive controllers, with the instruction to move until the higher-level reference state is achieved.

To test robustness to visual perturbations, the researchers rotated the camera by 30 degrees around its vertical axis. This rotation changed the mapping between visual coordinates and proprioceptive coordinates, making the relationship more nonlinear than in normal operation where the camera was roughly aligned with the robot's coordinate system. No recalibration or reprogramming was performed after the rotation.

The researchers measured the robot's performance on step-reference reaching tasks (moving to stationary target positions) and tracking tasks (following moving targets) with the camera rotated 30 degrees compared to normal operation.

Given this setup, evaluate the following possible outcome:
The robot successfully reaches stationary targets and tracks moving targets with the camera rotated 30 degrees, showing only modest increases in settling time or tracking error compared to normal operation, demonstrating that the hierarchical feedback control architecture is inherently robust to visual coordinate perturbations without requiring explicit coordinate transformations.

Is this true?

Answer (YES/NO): YES